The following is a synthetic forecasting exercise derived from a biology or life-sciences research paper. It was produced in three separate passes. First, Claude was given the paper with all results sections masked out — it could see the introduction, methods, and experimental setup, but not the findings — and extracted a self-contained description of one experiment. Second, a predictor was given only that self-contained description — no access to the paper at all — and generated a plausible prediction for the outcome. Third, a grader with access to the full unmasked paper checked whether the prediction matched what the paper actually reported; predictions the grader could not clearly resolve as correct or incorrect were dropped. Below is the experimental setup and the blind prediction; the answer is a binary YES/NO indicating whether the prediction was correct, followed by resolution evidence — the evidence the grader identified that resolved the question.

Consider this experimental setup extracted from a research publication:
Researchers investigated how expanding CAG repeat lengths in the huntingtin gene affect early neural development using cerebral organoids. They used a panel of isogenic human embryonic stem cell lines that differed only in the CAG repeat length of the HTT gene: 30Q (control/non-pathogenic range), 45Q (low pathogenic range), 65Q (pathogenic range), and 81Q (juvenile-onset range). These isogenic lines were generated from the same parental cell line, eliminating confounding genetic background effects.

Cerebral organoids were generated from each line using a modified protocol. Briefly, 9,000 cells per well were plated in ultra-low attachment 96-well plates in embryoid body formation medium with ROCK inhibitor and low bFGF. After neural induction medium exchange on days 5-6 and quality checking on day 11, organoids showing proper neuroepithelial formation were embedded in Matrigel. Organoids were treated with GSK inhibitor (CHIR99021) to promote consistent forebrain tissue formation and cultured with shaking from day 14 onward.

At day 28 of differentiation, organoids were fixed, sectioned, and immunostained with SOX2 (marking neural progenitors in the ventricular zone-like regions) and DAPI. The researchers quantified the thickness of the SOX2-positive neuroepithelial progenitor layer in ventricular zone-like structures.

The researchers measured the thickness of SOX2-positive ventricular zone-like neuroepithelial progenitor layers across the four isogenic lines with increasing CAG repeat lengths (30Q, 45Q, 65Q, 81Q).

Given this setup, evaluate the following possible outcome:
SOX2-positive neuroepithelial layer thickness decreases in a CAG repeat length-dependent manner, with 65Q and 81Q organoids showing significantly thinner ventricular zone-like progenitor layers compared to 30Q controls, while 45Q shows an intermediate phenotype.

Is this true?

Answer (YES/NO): NO